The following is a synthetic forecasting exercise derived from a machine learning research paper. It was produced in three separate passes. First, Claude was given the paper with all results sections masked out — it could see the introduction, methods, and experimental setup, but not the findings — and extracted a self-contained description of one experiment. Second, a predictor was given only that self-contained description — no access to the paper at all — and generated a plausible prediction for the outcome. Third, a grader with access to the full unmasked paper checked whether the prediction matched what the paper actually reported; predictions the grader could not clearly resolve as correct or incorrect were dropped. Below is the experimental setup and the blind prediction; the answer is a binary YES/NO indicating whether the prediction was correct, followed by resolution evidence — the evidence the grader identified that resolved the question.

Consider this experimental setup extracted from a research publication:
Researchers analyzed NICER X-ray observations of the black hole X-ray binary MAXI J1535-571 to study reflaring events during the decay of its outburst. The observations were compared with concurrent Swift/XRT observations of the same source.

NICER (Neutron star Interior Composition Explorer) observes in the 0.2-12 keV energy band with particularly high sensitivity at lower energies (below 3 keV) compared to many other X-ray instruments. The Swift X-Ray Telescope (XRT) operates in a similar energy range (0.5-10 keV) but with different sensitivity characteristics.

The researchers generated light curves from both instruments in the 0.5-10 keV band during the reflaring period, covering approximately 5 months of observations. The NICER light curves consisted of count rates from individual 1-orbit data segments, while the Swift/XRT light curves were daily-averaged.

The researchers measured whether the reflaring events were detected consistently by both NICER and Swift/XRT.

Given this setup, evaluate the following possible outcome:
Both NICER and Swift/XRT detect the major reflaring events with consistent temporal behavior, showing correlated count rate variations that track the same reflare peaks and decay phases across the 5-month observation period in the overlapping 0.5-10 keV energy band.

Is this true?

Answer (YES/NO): YES